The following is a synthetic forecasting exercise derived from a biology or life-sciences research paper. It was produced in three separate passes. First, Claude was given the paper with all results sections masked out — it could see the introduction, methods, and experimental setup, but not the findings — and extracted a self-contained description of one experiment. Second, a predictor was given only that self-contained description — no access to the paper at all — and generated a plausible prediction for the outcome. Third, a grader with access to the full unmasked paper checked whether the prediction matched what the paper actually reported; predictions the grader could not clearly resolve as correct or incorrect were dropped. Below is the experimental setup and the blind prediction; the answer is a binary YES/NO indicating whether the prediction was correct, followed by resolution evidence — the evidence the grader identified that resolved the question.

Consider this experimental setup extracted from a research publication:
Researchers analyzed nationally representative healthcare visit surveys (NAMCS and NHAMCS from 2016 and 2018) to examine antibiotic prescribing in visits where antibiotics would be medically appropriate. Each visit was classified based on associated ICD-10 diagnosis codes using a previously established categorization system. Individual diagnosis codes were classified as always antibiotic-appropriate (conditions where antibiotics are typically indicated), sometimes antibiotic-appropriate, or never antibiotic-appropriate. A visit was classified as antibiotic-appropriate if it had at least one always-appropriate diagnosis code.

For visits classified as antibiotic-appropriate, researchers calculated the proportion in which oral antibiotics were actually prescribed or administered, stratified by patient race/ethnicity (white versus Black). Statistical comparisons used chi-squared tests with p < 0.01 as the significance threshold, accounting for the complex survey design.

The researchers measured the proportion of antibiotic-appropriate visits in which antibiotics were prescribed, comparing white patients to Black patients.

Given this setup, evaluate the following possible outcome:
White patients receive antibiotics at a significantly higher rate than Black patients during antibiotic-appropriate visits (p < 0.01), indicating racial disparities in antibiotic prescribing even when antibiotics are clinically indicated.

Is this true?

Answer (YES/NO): NO